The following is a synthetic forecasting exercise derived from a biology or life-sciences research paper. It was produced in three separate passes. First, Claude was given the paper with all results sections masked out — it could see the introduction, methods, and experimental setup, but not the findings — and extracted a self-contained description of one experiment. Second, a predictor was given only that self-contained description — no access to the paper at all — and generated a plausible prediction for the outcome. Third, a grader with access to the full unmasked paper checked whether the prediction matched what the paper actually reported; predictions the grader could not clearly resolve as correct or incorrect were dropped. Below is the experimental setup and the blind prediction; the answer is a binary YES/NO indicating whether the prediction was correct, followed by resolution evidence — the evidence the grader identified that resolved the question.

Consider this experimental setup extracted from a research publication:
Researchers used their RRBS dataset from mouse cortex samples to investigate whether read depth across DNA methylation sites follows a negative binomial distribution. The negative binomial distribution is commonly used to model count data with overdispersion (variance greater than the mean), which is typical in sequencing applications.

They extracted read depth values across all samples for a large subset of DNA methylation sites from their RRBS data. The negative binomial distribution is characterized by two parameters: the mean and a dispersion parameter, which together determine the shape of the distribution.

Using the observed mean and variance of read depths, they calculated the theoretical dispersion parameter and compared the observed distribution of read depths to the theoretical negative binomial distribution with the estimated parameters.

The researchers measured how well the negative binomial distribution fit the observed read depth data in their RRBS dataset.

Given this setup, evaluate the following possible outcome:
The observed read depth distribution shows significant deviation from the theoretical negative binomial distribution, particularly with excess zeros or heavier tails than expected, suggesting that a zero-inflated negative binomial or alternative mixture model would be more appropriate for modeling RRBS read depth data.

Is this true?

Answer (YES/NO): NO